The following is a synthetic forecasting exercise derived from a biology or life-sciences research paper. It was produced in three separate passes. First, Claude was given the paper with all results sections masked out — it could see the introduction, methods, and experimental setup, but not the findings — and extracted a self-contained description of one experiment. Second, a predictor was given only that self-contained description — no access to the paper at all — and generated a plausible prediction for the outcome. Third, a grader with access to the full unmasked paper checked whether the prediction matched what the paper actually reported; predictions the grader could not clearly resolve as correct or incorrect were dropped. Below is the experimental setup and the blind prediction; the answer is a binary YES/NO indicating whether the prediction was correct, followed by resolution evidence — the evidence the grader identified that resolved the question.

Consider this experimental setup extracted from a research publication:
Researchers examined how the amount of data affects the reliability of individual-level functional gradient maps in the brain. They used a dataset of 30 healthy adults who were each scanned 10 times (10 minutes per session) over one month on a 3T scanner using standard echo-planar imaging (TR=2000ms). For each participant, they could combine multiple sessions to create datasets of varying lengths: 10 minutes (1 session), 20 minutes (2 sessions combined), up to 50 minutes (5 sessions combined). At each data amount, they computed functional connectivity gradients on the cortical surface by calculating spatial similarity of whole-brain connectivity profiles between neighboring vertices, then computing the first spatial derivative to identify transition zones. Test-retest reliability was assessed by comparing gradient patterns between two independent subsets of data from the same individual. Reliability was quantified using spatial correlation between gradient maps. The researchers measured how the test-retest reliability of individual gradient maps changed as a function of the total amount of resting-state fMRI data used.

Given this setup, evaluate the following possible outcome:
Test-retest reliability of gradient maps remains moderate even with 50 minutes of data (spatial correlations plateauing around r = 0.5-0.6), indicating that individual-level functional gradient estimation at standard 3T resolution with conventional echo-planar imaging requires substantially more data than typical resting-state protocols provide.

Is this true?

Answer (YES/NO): NO